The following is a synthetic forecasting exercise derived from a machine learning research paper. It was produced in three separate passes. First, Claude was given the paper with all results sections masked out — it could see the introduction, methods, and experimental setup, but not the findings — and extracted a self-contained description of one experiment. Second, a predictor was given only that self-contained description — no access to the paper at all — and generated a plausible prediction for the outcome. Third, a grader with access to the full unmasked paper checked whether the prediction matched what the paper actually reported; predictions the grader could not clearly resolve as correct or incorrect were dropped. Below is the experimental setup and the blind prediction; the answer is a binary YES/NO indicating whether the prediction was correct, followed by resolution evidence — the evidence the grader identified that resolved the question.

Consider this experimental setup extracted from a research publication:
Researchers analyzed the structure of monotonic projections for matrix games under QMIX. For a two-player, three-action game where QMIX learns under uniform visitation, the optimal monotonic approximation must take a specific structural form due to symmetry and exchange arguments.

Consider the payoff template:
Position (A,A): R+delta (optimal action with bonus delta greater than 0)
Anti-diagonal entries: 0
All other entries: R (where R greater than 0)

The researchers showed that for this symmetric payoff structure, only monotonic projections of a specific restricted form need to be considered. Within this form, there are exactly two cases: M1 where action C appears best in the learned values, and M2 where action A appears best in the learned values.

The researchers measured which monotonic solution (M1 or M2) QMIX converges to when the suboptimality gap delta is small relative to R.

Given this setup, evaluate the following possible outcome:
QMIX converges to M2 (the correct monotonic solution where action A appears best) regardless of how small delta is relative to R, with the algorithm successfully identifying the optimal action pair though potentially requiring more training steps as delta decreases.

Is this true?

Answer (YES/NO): NO